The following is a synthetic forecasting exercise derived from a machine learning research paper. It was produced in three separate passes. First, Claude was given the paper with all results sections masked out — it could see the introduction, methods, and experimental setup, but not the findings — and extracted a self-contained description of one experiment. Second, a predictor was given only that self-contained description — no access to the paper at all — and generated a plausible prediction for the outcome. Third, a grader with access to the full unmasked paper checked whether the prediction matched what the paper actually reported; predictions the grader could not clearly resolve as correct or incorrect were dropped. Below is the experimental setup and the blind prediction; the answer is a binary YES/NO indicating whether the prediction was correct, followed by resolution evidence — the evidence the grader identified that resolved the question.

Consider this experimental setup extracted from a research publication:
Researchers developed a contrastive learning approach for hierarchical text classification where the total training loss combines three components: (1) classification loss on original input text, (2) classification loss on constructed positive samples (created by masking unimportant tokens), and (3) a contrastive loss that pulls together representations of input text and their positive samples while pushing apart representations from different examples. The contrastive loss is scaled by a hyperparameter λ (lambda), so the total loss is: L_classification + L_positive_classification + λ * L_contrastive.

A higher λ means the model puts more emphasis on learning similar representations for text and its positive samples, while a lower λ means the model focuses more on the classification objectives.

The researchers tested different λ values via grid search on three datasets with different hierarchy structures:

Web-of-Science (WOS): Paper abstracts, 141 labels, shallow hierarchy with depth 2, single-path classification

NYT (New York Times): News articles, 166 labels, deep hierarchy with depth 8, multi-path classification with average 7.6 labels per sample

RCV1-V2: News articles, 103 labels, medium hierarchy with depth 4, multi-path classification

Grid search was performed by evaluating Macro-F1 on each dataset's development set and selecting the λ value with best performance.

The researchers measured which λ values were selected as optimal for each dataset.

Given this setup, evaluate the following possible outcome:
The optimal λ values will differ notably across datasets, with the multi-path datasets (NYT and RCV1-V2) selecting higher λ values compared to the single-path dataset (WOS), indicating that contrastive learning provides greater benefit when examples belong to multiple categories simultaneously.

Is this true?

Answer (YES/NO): NO